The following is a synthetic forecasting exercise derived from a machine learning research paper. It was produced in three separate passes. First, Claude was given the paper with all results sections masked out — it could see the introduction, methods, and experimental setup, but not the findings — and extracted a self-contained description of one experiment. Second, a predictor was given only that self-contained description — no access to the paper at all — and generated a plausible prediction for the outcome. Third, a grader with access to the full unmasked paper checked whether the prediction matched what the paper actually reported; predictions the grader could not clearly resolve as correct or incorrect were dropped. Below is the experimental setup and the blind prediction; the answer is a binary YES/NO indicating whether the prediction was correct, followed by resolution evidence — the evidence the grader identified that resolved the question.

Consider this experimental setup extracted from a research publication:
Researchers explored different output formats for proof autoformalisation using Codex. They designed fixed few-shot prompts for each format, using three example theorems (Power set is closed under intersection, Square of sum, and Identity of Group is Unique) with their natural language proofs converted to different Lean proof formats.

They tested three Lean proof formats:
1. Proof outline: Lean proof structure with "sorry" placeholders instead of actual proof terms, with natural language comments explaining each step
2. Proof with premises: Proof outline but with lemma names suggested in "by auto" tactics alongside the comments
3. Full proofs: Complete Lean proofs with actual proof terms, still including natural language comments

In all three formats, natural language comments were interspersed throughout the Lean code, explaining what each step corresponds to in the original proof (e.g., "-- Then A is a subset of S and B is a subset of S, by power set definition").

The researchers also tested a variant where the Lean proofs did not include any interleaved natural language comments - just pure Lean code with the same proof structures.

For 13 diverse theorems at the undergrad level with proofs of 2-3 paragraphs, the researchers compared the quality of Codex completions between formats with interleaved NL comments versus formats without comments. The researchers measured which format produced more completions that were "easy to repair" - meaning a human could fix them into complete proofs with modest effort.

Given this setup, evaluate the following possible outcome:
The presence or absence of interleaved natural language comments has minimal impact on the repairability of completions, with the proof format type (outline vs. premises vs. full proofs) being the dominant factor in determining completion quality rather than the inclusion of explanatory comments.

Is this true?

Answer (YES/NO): NO